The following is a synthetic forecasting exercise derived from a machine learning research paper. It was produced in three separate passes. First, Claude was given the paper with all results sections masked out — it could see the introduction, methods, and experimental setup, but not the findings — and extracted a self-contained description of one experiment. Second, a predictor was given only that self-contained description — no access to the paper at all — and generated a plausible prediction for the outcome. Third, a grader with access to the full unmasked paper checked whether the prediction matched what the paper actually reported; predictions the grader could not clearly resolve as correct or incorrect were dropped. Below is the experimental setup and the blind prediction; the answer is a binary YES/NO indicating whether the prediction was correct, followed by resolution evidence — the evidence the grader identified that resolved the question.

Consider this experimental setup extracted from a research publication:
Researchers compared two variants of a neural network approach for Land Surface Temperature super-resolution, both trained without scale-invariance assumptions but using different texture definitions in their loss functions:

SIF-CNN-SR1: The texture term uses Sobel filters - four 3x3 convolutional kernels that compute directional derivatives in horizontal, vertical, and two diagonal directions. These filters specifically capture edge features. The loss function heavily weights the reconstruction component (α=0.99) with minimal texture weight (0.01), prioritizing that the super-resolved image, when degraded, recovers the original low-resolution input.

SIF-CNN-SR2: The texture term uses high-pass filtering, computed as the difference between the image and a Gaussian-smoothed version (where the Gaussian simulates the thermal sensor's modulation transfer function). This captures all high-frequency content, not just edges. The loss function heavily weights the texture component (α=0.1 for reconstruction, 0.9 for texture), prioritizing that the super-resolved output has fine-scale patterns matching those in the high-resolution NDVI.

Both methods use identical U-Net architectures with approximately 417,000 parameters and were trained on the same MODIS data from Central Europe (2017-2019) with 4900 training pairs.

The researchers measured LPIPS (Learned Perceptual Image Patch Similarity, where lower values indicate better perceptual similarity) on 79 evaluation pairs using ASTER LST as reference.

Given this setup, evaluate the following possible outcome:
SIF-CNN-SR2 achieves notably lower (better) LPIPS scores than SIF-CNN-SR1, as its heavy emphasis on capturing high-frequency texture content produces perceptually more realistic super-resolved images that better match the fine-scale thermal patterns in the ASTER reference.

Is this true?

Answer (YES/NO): NO